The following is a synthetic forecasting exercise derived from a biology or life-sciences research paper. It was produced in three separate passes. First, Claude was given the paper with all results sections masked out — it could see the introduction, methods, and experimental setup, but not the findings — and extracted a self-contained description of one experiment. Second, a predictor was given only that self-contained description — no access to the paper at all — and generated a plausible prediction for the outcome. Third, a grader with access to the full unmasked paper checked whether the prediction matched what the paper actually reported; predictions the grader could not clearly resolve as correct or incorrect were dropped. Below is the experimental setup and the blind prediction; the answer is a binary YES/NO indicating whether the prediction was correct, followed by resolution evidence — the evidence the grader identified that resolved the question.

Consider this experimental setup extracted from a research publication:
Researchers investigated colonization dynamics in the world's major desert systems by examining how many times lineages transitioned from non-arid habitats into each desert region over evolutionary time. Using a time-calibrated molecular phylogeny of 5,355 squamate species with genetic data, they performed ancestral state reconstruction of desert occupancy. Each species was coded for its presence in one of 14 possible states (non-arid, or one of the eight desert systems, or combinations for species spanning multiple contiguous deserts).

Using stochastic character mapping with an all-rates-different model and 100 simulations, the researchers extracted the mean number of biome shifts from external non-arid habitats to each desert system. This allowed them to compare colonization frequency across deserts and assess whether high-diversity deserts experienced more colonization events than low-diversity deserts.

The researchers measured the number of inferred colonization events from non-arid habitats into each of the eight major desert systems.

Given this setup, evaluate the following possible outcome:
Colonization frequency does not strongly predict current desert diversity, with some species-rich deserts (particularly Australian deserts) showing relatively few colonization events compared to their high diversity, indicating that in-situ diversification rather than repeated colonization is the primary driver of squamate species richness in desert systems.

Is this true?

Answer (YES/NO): YES